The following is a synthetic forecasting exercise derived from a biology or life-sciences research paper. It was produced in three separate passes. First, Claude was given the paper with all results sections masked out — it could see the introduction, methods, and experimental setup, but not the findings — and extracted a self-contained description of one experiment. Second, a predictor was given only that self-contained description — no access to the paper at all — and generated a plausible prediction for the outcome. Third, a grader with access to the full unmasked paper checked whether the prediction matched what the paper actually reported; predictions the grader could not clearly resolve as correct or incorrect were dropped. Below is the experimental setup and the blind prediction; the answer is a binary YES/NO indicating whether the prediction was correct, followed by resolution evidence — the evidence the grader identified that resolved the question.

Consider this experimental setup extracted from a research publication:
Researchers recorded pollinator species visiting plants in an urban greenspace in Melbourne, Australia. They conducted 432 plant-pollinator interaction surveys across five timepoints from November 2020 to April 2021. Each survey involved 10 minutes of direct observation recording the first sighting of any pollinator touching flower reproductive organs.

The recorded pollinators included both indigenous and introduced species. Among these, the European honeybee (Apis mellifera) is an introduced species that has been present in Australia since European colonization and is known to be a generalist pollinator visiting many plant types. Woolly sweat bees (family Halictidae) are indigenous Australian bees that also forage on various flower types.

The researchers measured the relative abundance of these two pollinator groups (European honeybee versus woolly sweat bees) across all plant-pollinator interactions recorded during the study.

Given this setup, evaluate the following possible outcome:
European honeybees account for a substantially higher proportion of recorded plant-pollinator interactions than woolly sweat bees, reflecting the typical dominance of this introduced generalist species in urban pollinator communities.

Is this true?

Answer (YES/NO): YES